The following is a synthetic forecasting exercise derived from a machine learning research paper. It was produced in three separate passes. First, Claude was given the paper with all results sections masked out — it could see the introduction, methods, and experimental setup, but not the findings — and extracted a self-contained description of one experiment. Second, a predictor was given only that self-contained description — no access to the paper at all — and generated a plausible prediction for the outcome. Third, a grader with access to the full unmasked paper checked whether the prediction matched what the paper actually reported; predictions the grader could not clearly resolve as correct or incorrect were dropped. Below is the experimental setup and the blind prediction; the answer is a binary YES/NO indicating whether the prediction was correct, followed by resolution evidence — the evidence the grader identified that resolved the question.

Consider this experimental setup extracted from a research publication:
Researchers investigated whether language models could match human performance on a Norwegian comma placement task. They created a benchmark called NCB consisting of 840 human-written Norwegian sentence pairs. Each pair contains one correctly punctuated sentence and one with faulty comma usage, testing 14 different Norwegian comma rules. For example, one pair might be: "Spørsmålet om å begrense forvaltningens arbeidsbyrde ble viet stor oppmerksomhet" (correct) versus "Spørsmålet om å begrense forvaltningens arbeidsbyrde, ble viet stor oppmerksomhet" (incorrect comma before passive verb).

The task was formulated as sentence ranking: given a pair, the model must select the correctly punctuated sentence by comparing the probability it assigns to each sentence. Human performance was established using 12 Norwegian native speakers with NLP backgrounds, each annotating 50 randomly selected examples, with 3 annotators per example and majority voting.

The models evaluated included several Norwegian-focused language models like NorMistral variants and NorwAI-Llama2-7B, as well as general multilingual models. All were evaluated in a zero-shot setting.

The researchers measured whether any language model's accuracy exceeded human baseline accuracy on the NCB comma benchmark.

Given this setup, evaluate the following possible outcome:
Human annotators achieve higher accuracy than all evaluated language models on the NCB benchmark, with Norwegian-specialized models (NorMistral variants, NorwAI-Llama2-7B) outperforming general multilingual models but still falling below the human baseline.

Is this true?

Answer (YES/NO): NO